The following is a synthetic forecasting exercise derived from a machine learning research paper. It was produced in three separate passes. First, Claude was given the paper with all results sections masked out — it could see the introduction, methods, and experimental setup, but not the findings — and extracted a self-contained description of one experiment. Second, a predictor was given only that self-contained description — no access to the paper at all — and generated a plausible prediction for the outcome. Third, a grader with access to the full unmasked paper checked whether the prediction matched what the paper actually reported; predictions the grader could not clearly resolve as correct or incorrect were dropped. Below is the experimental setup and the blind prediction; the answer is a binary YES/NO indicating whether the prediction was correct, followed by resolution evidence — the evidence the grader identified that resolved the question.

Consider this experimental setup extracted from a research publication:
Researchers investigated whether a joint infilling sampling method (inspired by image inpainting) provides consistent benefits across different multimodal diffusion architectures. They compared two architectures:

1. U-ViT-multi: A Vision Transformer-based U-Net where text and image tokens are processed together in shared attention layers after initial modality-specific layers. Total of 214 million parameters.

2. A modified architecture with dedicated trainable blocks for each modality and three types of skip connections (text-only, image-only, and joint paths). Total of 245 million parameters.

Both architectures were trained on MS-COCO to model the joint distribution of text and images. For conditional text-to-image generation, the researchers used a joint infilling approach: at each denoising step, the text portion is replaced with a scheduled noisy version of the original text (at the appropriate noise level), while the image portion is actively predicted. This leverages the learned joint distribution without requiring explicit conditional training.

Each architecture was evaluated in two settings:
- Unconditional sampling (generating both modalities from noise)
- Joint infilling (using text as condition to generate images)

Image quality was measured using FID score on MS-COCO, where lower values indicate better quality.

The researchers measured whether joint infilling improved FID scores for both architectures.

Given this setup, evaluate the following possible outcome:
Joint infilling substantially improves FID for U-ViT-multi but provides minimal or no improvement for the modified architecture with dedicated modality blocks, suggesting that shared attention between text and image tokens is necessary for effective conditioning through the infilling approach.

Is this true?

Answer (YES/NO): NO